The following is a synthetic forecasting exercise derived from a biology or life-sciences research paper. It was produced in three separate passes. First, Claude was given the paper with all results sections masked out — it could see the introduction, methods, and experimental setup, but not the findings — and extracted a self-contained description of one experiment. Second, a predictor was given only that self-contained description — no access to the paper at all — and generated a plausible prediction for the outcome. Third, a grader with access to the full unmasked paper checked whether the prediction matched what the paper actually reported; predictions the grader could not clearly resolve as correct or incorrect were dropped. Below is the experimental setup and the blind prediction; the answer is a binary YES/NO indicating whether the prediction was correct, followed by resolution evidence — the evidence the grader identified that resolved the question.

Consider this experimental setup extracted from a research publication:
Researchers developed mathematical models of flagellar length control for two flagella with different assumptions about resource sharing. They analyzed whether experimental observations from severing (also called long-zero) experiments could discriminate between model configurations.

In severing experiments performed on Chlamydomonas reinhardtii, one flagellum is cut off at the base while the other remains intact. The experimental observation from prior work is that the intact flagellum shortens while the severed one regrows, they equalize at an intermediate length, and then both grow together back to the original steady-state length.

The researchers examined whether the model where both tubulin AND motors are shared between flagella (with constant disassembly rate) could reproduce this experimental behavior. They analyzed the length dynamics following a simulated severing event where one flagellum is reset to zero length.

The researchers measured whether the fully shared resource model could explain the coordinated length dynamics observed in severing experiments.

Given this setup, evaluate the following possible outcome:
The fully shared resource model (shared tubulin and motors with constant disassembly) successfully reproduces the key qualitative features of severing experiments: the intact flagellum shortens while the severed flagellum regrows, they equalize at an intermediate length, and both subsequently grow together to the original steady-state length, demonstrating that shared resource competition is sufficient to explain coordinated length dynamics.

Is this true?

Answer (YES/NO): NO